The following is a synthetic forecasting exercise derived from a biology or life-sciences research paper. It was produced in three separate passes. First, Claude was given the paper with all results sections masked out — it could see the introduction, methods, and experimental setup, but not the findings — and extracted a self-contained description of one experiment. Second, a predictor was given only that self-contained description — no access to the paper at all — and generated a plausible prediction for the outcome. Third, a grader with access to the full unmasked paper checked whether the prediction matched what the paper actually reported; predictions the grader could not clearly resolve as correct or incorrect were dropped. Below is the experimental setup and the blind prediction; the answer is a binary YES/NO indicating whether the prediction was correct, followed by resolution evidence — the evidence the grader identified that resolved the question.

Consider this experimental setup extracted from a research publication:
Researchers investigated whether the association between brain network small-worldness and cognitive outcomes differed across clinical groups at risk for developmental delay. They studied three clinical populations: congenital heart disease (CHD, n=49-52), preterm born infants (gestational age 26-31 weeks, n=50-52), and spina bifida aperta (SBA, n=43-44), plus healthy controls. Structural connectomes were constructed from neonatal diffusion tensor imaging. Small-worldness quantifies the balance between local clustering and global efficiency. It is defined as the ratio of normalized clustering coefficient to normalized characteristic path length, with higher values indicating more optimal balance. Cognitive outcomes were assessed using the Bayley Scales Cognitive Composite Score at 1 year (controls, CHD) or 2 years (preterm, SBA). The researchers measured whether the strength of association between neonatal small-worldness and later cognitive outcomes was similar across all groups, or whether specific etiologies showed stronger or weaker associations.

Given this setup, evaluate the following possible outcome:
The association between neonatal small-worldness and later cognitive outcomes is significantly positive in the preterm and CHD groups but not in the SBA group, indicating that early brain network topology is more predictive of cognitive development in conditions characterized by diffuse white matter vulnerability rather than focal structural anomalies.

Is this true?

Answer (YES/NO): NO